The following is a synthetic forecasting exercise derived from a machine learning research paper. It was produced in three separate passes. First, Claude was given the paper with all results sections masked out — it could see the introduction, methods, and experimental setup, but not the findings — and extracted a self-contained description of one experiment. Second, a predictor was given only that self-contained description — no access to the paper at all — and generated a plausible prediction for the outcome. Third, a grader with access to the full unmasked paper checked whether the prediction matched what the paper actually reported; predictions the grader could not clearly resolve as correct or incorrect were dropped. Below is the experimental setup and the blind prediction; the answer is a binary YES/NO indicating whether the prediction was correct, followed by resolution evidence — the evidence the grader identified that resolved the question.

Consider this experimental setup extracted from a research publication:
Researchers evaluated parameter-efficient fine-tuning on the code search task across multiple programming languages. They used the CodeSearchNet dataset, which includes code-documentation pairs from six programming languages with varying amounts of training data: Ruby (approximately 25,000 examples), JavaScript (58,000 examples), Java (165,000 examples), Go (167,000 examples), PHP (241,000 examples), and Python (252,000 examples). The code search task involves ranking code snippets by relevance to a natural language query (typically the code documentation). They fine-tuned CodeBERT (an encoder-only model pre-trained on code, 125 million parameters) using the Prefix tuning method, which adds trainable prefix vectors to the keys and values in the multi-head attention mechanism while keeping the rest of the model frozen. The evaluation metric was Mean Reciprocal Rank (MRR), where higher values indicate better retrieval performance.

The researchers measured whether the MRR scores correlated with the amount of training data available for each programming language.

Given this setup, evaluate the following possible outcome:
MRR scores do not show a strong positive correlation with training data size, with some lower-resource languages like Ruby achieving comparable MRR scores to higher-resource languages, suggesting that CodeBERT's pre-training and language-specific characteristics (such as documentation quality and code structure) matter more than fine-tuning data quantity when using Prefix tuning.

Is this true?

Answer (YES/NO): YES